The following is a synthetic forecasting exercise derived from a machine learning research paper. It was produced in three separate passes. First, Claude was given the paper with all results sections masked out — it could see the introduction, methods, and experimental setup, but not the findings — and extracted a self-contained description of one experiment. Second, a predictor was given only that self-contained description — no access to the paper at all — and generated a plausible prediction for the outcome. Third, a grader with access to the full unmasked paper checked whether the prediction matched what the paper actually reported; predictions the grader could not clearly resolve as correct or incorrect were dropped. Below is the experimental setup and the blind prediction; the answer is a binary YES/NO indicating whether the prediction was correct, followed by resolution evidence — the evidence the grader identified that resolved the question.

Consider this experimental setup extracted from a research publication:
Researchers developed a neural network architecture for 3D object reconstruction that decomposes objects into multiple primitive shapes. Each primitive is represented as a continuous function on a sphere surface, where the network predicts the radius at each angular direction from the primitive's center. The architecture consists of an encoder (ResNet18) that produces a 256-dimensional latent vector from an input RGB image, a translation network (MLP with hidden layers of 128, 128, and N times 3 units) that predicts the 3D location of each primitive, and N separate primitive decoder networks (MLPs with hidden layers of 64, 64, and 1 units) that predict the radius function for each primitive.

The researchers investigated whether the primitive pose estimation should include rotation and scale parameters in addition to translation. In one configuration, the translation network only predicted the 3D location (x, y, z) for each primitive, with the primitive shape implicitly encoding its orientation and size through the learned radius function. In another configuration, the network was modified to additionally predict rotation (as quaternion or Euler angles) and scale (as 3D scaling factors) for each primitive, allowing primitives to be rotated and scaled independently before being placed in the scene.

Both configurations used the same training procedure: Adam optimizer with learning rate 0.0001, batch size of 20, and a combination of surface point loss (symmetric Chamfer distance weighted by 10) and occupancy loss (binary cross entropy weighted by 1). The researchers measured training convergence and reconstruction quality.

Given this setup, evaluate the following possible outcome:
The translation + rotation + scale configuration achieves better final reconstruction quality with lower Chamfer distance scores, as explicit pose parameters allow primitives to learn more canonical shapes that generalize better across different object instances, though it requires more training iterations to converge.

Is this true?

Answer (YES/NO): NO